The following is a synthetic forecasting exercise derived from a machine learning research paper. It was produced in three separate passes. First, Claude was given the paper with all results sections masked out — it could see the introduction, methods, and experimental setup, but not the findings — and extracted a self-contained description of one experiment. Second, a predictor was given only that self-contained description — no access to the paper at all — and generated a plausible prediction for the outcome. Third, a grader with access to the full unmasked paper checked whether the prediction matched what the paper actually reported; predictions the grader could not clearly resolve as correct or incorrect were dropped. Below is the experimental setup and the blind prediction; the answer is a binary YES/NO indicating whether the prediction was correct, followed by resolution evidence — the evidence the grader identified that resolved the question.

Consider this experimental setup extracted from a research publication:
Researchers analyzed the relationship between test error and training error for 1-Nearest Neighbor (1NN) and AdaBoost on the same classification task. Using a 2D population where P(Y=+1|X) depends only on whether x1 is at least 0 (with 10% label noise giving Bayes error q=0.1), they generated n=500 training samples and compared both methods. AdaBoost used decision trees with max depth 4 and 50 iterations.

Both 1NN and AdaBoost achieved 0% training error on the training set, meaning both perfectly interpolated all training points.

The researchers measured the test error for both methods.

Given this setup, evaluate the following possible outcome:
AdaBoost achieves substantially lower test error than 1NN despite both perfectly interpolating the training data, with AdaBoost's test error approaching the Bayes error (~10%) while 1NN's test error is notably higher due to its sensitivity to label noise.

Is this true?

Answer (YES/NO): NO